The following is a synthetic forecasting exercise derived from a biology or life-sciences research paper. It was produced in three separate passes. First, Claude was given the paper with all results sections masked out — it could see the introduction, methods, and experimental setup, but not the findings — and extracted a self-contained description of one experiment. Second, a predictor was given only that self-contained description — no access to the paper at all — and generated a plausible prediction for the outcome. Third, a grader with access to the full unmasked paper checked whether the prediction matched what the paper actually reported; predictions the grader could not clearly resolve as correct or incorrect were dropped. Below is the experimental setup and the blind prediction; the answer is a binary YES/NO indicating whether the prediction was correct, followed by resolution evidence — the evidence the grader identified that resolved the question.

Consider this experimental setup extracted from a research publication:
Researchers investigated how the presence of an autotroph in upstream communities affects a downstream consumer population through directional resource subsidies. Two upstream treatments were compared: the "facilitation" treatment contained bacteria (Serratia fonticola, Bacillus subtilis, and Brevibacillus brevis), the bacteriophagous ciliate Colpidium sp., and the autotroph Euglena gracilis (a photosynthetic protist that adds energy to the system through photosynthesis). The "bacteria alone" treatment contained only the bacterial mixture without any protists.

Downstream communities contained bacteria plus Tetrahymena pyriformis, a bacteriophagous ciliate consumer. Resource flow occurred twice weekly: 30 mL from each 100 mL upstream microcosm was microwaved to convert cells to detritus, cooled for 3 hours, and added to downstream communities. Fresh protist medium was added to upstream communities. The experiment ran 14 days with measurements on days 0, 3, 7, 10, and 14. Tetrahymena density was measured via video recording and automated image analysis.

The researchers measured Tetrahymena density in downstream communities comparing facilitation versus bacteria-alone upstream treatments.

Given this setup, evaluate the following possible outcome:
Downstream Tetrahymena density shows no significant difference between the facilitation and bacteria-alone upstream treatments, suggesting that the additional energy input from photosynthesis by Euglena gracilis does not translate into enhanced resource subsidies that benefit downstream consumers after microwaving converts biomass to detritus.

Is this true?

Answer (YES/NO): NO